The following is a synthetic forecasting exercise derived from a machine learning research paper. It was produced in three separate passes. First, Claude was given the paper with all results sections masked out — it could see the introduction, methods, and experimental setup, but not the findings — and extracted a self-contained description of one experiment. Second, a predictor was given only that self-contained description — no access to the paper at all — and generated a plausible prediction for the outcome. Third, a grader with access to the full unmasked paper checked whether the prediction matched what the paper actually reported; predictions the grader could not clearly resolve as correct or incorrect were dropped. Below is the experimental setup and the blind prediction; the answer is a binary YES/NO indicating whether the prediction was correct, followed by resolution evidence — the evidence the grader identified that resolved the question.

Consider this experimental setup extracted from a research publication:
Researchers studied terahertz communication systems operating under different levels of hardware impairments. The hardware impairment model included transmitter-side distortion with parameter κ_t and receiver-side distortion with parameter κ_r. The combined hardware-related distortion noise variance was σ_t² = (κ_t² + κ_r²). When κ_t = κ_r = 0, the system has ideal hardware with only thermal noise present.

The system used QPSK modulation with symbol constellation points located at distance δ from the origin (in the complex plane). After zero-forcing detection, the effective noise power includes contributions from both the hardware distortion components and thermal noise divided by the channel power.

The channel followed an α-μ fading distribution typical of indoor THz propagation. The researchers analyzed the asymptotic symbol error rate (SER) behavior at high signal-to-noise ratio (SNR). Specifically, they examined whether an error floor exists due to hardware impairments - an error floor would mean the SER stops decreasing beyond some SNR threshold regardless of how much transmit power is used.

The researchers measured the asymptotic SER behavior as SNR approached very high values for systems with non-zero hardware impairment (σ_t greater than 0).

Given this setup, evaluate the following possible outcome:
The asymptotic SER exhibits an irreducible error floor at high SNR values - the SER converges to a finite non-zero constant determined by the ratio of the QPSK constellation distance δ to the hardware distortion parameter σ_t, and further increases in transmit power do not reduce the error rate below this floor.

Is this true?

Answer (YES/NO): NO